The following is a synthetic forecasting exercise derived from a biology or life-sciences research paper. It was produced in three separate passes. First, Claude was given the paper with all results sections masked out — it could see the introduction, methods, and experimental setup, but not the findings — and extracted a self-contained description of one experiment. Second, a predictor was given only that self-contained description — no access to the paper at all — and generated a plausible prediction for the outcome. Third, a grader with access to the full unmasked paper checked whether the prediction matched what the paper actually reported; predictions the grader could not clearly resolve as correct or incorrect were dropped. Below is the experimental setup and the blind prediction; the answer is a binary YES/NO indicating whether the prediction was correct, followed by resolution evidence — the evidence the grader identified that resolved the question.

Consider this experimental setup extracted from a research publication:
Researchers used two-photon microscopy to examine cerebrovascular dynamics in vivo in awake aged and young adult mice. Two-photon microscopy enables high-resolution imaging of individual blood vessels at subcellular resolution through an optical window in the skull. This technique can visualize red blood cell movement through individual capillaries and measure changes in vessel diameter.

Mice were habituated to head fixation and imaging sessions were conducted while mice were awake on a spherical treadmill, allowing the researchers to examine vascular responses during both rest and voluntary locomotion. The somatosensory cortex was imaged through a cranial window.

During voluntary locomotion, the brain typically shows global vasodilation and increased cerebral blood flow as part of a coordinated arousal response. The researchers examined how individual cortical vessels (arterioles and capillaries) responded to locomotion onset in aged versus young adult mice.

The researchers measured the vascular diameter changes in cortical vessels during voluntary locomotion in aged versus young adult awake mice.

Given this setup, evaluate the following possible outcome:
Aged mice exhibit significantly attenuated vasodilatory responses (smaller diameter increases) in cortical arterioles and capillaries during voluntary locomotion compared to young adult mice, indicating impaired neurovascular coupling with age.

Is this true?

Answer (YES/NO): NO